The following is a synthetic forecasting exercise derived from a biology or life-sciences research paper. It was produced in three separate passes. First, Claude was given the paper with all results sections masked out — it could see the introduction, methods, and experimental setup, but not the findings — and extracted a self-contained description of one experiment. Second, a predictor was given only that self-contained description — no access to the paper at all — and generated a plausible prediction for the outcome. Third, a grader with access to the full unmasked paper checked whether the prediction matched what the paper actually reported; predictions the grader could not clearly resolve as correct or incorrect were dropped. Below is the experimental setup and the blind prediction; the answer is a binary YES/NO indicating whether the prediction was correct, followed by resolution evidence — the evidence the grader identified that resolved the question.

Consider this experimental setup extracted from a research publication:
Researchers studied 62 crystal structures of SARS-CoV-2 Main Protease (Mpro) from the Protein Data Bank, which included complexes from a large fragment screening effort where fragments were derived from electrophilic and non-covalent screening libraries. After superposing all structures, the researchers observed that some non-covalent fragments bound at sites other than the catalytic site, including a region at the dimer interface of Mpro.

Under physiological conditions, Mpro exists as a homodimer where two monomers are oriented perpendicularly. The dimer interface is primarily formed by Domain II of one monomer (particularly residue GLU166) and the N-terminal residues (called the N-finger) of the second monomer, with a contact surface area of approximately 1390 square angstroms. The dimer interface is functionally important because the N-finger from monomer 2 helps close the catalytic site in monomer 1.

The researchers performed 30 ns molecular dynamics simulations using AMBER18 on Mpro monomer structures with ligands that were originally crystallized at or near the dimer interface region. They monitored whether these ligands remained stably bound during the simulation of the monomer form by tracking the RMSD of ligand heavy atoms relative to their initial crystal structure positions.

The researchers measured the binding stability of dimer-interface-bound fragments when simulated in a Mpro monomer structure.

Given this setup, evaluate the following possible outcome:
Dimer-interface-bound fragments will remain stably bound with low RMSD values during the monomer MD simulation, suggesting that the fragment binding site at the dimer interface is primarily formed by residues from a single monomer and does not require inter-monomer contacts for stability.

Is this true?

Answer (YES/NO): NO